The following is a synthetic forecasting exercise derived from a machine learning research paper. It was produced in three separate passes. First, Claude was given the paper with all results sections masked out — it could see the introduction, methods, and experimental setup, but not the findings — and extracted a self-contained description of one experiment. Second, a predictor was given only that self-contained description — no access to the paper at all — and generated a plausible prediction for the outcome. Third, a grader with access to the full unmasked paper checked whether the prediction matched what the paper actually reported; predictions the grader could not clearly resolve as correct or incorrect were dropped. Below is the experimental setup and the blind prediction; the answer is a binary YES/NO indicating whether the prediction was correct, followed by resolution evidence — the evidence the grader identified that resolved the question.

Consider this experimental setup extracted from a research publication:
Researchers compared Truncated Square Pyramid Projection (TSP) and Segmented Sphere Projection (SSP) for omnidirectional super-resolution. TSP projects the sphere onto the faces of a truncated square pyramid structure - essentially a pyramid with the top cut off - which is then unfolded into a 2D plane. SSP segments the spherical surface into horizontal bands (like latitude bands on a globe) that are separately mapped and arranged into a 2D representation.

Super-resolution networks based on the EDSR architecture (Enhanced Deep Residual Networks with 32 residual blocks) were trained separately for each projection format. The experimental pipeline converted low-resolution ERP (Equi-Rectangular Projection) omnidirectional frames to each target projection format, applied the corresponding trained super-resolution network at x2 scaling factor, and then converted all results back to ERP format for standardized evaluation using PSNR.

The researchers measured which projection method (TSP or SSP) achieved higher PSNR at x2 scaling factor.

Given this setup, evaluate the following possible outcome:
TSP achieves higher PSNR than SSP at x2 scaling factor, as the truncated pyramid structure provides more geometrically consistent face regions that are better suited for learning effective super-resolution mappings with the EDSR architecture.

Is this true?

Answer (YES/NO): NO